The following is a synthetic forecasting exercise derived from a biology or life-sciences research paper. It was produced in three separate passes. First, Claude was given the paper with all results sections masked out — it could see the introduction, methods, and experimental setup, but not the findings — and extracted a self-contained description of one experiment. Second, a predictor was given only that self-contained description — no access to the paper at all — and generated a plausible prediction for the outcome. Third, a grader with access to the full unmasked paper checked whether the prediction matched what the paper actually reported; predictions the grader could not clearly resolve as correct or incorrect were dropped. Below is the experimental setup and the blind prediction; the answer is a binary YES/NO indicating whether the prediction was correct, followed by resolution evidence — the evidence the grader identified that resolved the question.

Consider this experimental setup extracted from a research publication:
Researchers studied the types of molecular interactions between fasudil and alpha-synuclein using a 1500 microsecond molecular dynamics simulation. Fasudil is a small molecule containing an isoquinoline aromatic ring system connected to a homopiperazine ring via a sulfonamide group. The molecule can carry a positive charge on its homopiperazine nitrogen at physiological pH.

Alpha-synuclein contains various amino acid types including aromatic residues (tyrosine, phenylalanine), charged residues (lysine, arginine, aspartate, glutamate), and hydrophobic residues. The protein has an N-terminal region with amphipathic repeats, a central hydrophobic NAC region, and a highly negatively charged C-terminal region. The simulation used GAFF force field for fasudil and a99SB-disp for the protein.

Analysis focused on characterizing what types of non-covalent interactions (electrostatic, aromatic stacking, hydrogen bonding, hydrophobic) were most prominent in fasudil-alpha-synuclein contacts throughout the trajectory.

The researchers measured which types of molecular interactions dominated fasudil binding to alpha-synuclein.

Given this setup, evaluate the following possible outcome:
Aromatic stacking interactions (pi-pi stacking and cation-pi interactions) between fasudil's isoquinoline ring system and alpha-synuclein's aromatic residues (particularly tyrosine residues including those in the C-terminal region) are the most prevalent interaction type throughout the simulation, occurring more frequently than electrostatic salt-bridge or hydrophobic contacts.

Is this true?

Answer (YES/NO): NO